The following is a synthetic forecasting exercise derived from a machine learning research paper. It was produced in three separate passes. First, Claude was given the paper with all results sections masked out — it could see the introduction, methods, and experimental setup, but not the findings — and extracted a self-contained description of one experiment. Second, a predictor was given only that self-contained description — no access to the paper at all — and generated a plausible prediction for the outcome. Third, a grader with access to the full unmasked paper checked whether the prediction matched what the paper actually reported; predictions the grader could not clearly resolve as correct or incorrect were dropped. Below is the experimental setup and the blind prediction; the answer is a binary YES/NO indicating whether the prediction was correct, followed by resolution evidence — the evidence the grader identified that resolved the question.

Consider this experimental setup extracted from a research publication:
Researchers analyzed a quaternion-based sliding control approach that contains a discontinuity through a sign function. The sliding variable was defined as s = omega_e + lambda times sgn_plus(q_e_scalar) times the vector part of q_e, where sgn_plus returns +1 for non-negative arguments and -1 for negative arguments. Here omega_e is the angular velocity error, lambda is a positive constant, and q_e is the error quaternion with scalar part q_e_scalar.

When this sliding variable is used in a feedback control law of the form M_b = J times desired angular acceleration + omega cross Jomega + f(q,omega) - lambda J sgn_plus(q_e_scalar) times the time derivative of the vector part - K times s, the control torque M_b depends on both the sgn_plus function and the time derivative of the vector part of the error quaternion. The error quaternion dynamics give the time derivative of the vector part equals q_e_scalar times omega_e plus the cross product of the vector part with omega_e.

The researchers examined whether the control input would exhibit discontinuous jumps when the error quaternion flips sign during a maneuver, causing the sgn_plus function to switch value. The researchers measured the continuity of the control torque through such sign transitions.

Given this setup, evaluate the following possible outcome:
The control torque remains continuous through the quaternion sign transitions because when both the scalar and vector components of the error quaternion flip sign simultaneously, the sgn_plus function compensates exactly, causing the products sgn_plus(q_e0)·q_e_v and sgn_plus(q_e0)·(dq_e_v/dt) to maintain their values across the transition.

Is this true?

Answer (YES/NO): YES